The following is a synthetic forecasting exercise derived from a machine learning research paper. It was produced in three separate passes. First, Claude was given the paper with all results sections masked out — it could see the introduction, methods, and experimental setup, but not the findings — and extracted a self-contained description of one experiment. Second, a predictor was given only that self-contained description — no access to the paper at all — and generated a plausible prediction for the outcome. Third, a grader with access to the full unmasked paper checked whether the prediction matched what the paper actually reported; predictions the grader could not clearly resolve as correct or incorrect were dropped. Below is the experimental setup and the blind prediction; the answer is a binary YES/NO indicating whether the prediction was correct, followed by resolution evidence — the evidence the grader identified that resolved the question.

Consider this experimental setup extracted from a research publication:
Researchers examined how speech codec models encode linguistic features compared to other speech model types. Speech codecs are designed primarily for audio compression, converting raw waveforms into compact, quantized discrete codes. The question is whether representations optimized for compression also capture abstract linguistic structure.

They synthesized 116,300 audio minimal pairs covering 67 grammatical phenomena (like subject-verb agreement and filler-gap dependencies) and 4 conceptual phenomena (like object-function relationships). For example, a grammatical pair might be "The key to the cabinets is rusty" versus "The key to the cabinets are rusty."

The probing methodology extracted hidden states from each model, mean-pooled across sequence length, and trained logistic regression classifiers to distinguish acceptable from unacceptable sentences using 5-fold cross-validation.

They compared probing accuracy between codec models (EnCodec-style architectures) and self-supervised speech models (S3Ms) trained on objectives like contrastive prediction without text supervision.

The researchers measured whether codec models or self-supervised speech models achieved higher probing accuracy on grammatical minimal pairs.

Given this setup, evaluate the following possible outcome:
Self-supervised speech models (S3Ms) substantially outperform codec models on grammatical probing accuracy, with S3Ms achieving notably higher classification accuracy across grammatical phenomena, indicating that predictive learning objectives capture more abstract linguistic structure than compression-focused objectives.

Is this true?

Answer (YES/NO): YES